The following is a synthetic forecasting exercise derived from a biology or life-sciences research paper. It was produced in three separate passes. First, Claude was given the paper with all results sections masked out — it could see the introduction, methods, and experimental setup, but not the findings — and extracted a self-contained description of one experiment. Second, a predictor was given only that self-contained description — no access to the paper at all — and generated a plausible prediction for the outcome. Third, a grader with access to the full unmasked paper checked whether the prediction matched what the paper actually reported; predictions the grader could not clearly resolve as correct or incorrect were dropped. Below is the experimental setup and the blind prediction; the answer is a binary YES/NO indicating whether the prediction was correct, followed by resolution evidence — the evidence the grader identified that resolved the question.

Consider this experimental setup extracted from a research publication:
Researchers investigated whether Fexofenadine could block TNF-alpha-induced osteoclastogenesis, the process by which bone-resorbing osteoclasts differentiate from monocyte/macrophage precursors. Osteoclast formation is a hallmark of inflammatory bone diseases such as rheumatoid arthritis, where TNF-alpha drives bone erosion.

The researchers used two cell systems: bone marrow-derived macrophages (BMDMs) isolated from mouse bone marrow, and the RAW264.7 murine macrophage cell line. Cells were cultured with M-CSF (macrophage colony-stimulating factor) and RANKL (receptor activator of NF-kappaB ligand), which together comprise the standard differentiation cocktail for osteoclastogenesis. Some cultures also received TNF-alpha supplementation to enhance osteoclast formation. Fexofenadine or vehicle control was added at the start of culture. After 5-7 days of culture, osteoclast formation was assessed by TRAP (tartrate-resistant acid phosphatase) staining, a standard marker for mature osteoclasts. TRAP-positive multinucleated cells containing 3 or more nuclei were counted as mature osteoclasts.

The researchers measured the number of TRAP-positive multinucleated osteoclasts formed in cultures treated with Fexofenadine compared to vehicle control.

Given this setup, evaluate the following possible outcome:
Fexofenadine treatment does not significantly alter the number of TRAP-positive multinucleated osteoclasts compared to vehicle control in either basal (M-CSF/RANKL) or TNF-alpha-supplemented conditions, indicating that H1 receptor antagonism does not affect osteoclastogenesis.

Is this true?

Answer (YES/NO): NO